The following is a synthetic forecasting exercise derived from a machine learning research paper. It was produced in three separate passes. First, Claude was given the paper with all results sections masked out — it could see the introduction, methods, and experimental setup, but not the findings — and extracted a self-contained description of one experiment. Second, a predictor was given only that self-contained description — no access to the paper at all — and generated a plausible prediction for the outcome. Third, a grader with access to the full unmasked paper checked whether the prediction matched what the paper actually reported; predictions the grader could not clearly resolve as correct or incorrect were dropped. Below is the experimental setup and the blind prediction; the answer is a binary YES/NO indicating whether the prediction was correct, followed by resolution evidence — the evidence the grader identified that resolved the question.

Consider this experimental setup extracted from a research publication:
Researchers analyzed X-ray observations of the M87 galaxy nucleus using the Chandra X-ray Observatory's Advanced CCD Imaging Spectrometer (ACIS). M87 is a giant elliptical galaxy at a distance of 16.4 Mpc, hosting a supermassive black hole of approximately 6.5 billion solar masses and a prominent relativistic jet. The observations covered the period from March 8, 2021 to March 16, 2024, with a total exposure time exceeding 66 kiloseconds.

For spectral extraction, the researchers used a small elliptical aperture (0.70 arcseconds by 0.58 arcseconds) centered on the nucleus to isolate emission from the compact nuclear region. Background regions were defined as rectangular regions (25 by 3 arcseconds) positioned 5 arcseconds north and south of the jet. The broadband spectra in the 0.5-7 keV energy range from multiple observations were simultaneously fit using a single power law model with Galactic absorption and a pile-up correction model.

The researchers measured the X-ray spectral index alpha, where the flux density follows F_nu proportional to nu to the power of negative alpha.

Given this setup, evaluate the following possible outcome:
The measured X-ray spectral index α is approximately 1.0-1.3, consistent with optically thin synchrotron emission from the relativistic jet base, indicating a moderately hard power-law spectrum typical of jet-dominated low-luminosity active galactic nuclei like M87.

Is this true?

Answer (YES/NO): NO